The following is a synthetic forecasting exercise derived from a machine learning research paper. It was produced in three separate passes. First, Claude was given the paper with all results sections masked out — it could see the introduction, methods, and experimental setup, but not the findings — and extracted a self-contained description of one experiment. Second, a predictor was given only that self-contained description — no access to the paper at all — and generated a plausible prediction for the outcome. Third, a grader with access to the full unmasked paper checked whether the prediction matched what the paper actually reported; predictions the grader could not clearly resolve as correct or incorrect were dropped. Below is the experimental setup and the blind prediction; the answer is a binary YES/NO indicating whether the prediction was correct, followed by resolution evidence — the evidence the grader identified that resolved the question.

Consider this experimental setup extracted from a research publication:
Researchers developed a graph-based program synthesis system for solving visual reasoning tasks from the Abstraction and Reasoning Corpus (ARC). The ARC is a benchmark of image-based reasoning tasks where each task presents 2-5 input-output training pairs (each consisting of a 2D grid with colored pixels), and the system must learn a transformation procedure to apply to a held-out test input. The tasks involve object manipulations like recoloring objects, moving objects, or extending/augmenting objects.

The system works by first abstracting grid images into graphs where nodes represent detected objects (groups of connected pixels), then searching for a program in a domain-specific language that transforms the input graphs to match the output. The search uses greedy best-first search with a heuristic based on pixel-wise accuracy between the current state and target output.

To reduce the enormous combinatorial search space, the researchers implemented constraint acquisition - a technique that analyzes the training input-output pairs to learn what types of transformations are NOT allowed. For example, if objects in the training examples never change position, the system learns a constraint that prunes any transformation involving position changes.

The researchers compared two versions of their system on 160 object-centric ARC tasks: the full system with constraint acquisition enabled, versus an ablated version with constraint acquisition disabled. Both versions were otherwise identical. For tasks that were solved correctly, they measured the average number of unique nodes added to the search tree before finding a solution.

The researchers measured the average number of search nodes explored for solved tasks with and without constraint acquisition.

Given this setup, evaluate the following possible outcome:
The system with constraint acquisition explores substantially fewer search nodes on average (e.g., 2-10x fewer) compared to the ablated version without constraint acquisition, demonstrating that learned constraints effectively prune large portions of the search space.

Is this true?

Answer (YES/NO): NO